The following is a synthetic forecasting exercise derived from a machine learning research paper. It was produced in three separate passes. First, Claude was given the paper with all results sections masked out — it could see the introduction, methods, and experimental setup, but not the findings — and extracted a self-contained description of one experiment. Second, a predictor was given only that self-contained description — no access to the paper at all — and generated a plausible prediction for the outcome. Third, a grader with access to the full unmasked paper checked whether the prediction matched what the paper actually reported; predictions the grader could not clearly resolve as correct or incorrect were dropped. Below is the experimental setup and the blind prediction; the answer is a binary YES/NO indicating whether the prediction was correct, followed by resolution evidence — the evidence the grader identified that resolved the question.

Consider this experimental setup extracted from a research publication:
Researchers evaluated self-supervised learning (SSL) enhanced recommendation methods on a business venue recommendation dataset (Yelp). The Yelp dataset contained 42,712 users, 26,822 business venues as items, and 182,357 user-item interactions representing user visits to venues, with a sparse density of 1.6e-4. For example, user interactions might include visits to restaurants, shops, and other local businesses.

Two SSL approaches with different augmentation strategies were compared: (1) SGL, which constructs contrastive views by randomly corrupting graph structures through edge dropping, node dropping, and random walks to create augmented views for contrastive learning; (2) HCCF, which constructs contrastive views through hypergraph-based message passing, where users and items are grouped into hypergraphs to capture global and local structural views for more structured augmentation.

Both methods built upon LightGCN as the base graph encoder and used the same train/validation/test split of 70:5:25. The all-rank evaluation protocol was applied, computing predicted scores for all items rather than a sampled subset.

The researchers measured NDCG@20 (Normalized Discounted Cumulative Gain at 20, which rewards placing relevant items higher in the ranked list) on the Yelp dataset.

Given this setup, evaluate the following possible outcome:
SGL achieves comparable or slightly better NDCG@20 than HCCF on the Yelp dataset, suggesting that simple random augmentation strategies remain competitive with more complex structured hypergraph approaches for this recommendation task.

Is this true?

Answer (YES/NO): YES